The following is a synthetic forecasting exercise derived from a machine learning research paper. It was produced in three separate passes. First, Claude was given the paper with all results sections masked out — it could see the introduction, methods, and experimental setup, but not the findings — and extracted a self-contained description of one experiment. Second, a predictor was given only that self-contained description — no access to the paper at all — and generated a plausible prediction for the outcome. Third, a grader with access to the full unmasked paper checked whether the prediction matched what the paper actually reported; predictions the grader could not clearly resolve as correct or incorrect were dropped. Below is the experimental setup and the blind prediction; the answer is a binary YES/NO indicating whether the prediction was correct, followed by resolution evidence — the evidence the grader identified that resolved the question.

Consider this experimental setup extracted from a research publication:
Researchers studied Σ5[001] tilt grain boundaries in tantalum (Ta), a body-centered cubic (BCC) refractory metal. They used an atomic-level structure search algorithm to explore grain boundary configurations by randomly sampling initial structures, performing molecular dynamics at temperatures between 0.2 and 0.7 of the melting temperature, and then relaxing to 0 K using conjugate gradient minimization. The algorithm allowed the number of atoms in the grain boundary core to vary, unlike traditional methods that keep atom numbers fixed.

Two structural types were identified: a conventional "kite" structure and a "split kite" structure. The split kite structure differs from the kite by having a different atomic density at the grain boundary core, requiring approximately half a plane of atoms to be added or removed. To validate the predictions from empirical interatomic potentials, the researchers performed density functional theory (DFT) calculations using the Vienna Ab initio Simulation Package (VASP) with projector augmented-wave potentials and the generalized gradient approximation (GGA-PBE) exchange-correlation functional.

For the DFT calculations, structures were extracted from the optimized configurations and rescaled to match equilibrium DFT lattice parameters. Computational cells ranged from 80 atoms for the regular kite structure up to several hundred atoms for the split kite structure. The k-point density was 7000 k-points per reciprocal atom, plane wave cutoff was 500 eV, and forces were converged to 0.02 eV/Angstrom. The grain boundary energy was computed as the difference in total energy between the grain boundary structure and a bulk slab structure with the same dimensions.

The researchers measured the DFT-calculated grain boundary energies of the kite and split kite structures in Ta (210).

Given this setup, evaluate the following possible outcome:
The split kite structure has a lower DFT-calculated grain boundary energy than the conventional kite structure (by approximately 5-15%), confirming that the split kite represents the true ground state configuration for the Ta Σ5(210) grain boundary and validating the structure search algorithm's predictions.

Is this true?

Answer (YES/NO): NO